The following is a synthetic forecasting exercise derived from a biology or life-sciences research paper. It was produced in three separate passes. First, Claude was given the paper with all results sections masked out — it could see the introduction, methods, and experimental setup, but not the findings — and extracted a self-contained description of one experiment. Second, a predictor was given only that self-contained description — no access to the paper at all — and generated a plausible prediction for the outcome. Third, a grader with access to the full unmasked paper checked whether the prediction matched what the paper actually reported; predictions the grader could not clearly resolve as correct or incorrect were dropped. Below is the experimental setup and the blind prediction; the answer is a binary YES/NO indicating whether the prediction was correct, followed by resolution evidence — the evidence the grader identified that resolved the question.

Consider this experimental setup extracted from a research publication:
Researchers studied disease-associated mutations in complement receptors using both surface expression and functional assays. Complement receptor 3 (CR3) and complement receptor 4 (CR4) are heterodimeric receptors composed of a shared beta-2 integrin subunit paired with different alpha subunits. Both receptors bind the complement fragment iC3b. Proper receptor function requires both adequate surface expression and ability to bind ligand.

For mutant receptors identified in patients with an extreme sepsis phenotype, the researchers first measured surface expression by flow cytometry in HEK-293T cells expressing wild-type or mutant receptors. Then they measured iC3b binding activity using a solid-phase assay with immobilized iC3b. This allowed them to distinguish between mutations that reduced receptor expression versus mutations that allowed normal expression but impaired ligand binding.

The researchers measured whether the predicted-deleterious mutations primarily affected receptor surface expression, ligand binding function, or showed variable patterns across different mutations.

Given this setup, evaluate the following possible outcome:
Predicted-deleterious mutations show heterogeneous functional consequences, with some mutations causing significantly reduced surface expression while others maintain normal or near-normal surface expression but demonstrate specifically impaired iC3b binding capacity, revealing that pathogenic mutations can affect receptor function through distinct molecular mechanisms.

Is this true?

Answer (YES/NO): NO